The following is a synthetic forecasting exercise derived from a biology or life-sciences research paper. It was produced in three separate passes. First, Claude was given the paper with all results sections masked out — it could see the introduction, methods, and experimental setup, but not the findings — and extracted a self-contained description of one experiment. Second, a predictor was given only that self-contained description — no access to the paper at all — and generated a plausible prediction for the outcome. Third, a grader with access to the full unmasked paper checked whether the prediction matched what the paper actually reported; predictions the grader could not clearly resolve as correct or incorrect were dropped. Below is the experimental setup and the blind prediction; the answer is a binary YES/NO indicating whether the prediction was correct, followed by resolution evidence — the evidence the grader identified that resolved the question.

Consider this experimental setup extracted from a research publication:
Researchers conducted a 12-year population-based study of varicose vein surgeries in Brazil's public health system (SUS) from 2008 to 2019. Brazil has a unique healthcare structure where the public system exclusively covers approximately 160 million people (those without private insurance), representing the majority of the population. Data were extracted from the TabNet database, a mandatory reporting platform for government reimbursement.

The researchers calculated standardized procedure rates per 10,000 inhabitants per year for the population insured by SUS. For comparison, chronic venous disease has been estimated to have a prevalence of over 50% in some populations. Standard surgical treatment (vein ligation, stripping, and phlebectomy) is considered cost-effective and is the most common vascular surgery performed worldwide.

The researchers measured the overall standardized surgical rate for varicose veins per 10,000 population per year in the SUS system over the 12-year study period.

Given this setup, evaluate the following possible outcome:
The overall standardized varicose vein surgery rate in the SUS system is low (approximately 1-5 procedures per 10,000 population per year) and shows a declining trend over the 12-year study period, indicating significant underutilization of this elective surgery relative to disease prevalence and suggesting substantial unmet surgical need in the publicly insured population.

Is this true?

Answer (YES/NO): NO